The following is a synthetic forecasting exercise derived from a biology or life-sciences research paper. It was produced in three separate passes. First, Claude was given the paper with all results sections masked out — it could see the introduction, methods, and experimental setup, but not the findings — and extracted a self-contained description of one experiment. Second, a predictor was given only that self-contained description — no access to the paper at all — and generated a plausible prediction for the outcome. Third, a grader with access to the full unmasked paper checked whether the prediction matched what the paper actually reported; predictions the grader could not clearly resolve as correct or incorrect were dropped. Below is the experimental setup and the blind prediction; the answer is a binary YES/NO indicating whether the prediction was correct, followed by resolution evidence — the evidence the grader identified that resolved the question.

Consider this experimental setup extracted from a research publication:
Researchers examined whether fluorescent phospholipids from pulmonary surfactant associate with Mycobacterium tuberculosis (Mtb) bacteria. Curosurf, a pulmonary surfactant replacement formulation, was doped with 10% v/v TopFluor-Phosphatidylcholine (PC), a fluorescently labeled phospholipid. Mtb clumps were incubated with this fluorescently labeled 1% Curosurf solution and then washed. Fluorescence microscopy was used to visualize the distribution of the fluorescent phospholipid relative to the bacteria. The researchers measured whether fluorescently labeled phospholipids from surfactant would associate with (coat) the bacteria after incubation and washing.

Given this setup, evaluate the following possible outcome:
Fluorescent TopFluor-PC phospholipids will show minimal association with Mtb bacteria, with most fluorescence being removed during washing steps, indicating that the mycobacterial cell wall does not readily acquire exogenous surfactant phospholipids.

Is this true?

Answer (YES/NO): NO